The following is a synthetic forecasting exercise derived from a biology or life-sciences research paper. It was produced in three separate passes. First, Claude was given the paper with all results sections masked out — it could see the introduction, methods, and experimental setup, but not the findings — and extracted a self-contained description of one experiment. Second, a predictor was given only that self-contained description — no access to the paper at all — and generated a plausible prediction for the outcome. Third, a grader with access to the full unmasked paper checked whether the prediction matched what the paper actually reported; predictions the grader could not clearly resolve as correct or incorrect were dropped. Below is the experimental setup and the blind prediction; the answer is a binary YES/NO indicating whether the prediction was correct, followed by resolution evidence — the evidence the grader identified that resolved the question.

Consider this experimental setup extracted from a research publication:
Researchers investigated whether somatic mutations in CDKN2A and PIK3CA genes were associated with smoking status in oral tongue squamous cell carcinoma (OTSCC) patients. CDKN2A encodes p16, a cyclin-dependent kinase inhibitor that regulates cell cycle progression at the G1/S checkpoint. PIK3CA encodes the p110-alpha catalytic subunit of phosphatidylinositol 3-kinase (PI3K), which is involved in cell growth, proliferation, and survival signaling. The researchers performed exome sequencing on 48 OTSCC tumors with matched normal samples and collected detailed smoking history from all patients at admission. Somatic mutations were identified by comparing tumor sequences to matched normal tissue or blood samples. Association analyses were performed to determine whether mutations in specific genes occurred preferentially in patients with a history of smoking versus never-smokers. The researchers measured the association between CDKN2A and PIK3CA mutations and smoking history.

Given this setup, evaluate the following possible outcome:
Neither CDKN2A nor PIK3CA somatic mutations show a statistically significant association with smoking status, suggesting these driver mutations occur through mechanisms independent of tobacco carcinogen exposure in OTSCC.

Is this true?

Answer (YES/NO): NO